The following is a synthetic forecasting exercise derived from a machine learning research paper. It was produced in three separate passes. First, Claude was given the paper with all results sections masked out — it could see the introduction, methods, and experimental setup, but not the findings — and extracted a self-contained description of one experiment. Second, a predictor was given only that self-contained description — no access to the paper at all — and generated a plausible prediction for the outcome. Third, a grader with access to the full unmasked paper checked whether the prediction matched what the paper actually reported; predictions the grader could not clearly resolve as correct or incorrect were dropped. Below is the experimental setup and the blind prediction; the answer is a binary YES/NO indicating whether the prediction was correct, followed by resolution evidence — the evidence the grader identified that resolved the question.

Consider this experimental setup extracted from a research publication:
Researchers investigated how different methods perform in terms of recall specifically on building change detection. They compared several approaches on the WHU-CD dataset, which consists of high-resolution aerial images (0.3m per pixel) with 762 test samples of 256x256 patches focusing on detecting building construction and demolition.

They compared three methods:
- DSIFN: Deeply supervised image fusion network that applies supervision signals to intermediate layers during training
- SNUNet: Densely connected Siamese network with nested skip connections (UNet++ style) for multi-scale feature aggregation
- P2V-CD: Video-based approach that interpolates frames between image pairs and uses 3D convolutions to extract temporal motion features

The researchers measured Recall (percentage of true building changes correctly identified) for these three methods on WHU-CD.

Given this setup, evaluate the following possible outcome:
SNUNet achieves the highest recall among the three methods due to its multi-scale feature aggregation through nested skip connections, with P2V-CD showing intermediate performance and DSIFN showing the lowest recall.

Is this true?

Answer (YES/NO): NO